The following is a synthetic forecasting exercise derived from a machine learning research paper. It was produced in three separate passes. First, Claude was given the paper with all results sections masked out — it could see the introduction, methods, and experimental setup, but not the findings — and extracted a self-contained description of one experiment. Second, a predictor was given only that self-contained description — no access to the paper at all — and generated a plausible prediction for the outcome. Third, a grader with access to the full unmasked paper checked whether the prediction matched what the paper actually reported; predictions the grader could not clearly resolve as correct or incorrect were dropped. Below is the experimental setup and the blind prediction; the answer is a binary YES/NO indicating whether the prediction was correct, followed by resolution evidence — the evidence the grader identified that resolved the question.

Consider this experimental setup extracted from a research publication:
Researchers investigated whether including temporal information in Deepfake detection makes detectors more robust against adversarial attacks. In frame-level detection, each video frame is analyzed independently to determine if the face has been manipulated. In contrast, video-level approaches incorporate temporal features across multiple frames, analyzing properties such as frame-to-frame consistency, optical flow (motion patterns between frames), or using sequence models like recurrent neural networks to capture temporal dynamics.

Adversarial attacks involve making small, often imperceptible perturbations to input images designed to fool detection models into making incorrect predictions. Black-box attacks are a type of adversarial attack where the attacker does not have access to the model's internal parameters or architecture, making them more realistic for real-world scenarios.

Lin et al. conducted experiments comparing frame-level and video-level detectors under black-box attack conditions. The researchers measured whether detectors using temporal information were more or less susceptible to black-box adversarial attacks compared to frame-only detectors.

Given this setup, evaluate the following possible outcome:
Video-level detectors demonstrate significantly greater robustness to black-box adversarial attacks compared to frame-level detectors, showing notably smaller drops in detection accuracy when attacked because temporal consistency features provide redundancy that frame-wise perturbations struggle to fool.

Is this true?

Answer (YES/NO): YES